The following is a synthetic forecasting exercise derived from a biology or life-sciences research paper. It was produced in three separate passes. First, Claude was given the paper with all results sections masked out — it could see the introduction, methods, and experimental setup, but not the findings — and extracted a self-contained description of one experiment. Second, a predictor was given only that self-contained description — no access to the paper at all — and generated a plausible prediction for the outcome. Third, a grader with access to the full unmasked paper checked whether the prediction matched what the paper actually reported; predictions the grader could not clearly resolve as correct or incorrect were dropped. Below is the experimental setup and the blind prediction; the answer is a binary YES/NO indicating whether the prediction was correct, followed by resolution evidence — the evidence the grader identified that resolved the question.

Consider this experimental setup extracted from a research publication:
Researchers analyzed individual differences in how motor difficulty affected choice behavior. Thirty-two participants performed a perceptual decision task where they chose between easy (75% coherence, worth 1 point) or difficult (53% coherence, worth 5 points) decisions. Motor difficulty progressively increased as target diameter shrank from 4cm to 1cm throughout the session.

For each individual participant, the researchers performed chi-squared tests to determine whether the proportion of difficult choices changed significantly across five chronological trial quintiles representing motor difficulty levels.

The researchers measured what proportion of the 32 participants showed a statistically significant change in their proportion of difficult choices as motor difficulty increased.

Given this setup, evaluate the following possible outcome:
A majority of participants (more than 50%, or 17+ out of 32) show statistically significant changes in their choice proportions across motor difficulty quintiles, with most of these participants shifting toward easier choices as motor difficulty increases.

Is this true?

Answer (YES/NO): NO